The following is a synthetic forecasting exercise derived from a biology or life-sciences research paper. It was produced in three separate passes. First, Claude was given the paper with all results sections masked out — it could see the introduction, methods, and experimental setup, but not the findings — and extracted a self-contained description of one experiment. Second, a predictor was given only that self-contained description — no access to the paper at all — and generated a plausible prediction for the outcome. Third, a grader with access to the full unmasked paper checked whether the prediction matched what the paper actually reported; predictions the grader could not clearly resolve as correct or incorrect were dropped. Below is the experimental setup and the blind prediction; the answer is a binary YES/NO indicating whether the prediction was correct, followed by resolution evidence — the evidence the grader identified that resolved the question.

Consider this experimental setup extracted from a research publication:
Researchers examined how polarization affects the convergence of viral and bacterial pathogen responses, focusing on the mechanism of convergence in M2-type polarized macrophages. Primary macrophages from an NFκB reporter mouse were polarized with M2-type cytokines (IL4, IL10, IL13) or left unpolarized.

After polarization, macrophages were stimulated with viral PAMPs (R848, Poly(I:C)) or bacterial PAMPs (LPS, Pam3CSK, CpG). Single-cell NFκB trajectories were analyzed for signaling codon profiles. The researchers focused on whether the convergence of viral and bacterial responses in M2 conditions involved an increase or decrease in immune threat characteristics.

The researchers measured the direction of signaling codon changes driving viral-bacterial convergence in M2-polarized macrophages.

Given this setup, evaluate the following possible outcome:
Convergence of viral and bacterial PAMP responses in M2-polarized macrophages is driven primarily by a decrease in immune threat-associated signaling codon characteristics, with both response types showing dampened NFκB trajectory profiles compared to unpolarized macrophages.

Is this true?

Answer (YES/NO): YES